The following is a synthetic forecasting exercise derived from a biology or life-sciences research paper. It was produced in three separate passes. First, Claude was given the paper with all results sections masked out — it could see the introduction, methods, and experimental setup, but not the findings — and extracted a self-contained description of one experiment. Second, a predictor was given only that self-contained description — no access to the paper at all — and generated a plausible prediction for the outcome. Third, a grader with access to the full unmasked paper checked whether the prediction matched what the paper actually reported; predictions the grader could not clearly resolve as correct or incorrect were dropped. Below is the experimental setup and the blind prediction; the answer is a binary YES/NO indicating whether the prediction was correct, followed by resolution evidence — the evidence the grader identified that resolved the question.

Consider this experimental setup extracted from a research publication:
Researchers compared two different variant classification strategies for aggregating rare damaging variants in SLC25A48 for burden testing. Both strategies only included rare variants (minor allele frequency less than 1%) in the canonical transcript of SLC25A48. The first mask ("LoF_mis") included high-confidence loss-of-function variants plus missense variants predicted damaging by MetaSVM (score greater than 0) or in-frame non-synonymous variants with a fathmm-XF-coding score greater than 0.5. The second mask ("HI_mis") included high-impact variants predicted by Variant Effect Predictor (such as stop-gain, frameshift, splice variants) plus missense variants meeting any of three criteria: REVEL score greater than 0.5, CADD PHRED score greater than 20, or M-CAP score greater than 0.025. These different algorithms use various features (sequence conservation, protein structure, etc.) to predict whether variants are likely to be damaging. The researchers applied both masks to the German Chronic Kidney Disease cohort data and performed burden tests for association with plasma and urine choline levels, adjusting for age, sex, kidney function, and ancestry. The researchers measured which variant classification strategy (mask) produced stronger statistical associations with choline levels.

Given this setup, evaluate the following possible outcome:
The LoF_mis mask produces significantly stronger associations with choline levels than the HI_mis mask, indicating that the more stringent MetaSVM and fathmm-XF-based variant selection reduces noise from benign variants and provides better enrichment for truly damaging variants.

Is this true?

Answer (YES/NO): NO